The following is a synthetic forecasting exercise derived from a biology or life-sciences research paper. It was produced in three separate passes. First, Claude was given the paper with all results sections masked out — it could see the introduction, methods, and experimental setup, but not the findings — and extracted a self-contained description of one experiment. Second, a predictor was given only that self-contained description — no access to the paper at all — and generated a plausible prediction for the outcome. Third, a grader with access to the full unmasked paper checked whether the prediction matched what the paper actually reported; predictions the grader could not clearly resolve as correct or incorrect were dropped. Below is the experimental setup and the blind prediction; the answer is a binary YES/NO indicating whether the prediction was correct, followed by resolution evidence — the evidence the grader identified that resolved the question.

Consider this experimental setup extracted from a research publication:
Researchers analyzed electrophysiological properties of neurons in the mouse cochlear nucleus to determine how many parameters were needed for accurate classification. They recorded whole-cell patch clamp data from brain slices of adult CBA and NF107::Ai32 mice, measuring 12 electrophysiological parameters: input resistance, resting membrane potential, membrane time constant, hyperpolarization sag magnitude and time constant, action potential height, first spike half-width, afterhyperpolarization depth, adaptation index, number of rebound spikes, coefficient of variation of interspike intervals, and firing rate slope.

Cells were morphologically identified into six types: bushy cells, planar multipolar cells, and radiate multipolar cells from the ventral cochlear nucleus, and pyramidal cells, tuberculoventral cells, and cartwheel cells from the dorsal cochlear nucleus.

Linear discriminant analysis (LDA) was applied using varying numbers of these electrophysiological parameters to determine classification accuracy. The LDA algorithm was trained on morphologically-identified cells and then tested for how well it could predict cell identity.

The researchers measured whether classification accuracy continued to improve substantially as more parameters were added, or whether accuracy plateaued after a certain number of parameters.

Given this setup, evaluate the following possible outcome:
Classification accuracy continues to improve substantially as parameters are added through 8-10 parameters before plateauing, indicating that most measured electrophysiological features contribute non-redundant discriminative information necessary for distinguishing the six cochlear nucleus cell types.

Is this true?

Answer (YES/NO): NO